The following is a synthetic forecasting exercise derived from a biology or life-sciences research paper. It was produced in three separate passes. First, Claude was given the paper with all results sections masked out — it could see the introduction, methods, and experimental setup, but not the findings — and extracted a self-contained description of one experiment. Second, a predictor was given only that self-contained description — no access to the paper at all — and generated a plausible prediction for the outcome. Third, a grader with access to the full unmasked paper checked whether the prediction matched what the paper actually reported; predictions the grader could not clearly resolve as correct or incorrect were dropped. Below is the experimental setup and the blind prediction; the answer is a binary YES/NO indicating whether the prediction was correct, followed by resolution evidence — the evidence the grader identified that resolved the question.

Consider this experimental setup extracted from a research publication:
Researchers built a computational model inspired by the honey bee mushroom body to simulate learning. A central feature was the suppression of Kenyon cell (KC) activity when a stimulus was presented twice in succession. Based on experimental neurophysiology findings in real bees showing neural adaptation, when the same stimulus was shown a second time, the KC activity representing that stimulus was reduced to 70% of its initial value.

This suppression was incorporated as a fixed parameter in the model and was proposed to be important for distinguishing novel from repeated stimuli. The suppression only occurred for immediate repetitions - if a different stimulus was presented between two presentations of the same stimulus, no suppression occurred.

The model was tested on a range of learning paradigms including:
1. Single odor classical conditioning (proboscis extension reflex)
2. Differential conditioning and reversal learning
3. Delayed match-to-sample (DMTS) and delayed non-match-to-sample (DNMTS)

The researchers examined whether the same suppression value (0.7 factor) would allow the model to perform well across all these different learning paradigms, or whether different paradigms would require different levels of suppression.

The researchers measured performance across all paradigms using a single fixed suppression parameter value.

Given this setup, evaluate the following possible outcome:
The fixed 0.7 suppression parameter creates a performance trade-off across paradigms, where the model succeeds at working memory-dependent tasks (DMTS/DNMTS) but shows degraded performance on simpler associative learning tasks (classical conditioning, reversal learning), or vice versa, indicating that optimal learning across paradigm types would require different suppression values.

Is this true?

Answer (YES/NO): NO